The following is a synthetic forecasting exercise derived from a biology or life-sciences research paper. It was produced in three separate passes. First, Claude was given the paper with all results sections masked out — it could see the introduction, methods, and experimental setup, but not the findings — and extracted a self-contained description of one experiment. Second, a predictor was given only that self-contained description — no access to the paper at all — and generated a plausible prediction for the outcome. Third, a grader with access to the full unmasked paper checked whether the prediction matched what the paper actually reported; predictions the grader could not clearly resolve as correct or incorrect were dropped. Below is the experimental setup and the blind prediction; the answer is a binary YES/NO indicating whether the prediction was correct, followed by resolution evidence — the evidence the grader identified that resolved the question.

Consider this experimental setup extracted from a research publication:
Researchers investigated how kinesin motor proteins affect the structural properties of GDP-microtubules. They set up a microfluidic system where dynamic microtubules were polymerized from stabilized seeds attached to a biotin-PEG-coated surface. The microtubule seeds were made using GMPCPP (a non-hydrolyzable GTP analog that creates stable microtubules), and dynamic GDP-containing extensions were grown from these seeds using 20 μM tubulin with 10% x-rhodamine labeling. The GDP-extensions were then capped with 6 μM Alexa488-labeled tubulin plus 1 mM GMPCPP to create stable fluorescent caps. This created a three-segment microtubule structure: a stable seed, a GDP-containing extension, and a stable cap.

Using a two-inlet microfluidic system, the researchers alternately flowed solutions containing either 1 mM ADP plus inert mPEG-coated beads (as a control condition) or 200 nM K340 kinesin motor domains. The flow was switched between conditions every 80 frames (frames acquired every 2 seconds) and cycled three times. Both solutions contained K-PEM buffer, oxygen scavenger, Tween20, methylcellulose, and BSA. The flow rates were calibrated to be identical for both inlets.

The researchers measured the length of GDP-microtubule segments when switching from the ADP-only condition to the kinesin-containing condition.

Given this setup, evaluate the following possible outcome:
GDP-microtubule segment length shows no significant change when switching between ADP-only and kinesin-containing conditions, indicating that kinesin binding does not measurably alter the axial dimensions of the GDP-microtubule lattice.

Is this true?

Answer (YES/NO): NO